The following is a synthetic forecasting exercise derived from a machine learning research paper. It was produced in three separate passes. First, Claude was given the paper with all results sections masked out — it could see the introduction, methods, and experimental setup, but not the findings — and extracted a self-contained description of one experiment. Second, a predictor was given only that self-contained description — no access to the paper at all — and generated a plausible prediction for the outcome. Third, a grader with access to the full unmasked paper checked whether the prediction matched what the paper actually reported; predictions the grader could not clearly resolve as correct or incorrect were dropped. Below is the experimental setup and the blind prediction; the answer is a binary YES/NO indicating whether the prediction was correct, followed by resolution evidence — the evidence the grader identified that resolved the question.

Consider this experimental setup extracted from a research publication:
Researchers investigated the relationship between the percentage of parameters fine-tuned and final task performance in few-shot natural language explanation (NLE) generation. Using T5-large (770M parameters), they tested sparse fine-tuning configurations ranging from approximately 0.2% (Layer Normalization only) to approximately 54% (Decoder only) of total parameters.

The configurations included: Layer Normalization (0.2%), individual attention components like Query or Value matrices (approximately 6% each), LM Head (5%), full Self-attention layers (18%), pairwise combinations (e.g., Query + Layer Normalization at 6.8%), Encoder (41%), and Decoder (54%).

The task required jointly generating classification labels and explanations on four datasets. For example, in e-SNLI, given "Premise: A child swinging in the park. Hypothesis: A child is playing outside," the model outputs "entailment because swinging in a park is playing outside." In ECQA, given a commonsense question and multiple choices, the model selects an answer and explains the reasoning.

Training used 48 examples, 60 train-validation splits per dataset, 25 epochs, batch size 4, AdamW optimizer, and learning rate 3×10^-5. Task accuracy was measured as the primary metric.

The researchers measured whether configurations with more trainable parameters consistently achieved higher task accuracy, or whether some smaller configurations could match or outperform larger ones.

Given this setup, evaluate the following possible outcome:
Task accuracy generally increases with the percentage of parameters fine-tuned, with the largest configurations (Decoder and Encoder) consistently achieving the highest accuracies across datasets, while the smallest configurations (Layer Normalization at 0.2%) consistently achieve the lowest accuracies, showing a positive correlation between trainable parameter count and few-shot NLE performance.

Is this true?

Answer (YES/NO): NO